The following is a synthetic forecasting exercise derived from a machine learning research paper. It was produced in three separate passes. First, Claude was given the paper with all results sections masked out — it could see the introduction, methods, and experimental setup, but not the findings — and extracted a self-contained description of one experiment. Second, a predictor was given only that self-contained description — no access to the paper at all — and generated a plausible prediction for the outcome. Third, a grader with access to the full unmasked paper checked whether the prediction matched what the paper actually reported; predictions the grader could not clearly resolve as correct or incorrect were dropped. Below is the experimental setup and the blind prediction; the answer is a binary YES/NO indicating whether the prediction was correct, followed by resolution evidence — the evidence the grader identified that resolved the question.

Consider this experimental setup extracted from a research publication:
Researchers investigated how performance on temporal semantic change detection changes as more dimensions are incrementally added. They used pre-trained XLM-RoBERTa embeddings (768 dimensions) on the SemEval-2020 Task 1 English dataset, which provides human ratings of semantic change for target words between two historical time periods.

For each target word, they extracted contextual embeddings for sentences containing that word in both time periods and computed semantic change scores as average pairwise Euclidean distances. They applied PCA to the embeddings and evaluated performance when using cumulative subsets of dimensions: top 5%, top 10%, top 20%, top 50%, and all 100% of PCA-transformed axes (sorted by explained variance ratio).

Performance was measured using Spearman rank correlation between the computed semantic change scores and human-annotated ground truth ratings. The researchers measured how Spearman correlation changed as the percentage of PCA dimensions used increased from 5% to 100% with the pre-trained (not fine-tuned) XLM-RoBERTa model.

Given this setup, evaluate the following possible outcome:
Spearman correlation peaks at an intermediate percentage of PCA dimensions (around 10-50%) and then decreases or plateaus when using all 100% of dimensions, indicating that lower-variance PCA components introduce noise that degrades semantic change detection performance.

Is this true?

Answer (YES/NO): YES